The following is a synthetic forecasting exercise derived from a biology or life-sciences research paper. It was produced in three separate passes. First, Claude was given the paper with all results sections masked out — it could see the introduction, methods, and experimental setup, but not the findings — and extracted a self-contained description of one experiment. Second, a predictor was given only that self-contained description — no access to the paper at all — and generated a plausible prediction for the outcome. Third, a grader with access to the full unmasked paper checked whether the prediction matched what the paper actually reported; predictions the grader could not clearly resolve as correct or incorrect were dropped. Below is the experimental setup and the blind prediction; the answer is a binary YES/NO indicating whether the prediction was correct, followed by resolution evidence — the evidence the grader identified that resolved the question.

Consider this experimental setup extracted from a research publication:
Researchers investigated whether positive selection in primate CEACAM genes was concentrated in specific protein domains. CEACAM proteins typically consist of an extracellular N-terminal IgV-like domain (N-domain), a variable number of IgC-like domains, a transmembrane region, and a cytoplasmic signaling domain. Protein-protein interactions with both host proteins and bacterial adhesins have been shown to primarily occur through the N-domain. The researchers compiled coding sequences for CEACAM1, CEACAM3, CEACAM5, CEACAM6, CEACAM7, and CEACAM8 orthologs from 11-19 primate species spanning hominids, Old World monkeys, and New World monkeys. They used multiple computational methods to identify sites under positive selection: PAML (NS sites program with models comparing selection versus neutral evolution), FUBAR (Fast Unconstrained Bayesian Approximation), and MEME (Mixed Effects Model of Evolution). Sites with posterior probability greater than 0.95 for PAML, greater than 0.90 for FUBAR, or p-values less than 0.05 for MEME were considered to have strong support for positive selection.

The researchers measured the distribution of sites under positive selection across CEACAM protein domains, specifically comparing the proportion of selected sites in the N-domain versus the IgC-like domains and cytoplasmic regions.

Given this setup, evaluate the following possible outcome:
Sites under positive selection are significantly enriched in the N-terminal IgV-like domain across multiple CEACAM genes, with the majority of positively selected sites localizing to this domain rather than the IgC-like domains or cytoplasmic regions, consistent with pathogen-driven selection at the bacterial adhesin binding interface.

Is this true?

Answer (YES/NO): YES